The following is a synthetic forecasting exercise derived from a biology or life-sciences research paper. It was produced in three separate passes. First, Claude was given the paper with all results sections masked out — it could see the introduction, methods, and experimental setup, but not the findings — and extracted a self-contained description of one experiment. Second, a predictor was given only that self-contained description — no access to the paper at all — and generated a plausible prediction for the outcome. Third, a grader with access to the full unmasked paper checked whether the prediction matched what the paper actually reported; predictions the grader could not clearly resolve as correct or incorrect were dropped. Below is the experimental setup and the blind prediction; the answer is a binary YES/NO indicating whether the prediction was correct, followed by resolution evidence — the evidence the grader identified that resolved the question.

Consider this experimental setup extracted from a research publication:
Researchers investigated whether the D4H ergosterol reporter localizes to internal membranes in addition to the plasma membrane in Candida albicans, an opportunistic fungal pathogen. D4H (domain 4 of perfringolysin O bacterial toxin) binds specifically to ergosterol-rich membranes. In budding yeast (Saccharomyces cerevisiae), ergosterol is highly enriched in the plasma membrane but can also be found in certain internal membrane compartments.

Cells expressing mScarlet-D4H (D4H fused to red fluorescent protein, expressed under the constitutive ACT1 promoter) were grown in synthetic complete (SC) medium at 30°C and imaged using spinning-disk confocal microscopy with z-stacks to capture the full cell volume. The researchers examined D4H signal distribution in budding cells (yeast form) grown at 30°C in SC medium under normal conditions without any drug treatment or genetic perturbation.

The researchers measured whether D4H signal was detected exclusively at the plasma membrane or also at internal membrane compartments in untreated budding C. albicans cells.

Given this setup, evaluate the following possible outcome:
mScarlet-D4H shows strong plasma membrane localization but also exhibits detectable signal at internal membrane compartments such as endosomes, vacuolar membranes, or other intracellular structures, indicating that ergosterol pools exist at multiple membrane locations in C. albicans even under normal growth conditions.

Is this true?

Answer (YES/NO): NO